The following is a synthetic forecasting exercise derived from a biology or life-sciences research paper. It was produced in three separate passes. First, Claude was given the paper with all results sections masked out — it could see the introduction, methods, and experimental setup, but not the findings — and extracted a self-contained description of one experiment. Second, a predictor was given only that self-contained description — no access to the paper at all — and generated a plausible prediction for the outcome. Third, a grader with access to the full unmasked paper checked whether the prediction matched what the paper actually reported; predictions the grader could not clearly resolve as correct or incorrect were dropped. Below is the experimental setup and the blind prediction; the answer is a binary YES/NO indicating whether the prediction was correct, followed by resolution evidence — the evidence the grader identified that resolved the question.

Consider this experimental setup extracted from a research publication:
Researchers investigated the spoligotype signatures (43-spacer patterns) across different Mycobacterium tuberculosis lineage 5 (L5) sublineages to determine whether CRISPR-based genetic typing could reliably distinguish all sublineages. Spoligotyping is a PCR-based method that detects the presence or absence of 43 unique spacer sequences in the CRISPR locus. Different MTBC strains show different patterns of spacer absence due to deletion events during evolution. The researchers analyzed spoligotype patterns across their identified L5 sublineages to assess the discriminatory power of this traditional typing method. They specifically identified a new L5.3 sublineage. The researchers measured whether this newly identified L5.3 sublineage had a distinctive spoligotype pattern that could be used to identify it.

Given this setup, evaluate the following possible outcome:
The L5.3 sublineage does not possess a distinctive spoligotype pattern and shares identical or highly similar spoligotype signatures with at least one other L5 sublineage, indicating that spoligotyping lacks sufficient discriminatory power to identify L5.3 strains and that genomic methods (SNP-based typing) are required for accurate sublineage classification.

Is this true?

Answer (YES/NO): NO